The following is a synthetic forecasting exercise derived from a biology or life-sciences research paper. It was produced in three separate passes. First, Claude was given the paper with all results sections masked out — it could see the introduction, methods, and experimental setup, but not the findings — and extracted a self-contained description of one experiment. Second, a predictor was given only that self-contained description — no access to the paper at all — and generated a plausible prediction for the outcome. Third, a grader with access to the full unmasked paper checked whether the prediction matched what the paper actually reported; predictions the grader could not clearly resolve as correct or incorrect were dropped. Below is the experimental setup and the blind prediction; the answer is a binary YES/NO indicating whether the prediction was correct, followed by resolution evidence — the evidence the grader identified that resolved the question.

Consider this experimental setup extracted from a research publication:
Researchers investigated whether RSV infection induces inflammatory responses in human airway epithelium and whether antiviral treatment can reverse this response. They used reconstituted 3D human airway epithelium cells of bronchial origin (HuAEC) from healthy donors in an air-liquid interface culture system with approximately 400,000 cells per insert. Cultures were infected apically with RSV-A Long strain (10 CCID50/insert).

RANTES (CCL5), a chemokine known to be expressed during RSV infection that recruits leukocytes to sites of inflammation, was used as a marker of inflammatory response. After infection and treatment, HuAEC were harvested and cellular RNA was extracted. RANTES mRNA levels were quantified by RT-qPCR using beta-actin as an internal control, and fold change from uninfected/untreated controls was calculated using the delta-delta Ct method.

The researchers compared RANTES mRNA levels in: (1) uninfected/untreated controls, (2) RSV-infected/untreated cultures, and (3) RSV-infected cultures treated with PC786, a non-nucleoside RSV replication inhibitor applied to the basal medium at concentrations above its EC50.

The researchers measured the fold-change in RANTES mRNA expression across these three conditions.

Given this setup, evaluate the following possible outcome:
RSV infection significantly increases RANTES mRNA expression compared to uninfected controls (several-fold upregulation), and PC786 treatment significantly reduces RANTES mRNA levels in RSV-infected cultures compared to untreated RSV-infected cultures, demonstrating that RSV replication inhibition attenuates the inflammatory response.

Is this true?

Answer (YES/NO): YES